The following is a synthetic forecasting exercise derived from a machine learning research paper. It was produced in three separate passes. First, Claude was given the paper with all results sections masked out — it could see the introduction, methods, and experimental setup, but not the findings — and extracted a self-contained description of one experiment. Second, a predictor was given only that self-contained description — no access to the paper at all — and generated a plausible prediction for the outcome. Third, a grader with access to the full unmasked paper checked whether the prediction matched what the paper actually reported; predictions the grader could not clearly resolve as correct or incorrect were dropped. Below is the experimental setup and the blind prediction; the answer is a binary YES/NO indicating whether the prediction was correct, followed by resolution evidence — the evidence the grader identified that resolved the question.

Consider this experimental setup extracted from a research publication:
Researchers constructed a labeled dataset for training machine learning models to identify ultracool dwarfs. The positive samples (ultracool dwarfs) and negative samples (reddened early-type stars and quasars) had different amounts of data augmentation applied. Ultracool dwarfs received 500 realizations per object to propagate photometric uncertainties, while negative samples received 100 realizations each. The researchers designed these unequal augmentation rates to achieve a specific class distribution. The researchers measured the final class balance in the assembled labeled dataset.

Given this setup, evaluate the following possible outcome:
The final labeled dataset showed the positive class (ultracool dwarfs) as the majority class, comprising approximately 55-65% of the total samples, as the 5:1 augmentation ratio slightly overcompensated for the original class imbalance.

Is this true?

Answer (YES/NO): NO